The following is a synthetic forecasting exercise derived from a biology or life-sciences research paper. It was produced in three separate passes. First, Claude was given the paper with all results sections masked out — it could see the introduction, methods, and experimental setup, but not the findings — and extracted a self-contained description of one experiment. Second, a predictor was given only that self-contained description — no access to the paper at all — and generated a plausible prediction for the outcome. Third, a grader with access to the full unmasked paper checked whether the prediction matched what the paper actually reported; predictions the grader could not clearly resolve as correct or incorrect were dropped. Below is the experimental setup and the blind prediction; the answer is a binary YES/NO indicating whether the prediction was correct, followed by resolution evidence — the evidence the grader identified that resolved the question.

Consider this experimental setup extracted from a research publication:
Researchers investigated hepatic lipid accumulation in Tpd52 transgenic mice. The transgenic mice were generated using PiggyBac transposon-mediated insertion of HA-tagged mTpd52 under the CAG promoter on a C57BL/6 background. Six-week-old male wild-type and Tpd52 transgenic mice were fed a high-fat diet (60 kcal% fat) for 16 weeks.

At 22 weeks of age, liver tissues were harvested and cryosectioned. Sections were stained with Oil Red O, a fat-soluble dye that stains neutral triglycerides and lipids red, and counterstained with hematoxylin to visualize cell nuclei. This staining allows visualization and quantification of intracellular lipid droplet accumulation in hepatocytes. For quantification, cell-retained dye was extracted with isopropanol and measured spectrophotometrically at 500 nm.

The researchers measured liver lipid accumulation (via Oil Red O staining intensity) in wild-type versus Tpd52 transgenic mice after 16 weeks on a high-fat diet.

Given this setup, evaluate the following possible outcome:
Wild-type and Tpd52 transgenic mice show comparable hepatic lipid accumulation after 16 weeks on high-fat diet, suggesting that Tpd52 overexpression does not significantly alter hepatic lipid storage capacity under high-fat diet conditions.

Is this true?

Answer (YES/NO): NO